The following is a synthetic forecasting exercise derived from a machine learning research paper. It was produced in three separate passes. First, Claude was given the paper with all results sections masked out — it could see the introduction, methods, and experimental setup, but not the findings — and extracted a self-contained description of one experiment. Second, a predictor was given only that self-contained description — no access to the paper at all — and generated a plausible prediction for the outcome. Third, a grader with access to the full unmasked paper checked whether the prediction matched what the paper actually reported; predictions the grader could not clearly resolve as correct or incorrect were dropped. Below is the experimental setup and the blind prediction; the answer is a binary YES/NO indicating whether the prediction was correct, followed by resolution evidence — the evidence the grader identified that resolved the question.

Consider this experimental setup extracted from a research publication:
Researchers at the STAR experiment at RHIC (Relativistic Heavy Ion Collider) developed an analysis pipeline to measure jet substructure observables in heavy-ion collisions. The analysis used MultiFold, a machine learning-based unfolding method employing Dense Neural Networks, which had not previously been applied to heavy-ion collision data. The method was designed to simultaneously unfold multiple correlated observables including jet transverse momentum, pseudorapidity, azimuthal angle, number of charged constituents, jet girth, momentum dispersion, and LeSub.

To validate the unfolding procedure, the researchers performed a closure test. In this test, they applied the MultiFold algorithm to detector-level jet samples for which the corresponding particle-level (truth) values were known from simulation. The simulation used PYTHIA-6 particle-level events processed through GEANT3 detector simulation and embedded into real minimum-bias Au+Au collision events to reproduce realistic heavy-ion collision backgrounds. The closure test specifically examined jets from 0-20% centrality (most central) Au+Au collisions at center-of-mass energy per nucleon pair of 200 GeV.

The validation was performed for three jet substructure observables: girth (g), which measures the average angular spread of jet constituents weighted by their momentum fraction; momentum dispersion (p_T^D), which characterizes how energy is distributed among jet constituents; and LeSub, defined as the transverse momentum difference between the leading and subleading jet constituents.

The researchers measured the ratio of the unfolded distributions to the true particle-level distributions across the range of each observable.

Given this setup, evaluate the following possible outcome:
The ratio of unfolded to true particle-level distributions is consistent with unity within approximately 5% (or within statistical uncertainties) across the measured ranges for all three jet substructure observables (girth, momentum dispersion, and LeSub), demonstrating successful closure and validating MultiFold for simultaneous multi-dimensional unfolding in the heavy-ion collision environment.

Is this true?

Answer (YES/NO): YES